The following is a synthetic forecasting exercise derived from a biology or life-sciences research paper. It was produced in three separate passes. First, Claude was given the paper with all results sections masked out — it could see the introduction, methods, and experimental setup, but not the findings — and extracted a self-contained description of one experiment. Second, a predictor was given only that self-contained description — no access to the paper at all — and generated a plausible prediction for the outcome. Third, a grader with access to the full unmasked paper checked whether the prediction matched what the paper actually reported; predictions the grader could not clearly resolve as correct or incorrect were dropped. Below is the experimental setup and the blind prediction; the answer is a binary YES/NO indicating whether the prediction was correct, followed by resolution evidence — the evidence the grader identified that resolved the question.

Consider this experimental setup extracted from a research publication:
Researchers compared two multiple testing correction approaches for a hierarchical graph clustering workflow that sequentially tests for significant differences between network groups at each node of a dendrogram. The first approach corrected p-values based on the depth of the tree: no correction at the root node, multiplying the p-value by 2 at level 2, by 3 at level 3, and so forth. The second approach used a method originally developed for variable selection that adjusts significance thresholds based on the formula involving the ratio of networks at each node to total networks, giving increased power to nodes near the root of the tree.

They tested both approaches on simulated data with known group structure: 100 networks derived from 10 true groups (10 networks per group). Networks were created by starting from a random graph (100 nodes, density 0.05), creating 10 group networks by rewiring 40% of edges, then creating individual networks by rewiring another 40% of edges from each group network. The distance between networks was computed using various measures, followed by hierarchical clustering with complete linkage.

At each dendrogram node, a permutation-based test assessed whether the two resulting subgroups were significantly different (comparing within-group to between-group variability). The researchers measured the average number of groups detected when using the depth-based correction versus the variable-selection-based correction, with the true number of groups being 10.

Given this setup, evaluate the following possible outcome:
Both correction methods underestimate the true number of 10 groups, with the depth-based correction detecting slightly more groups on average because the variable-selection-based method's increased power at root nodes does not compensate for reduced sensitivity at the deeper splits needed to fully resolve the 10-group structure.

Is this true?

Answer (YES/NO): NO